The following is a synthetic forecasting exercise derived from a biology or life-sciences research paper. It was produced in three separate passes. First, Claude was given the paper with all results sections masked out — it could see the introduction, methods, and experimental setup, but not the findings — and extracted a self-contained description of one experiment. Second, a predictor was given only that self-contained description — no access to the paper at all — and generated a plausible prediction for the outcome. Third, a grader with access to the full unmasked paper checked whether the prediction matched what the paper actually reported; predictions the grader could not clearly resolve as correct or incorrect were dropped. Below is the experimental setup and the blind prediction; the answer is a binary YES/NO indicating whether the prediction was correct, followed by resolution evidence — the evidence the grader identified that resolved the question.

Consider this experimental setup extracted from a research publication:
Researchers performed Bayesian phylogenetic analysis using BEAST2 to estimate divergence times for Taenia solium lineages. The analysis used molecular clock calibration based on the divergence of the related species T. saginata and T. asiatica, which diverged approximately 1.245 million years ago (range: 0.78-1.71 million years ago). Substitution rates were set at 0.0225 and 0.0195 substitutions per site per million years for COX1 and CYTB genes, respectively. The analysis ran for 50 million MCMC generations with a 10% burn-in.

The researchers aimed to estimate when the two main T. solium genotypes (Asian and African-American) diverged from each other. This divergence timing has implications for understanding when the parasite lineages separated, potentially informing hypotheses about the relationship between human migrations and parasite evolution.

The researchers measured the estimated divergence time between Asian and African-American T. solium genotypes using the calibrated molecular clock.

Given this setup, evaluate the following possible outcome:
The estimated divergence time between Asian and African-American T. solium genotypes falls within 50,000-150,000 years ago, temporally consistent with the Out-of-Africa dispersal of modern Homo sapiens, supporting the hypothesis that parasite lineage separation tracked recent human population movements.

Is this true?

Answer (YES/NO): NO